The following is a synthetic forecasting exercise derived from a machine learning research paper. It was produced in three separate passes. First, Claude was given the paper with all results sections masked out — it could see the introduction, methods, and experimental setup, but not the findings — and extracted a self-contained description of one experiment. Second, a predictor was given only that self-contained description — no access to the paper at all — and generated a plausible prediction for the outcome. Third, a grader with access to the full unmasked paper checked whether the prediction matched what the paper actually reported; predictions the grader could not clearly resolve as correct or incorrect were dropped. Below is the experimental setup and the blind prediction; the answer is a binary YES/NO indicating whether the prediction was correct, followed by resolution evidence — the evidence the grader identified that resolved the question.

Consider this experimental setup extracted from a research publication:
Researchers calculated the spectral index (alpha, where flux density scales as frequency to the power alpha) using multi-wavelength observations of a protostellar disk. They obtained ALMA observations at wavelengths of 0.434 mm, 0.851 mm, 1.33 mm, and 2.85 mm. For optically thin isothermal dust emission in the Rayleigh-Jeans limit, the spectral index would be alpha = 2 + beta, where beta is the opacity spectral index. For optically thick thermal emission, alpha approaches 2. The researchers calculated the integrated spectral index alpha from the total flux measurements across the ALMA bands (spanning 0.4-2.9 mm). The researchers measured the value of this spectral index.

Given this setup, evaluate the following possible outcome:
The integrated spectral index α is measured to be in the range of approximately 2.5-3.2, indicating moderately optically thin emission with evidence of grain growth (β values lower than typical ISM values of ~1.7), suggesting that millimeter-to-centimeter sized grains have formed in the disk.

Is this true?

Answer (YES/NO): NO